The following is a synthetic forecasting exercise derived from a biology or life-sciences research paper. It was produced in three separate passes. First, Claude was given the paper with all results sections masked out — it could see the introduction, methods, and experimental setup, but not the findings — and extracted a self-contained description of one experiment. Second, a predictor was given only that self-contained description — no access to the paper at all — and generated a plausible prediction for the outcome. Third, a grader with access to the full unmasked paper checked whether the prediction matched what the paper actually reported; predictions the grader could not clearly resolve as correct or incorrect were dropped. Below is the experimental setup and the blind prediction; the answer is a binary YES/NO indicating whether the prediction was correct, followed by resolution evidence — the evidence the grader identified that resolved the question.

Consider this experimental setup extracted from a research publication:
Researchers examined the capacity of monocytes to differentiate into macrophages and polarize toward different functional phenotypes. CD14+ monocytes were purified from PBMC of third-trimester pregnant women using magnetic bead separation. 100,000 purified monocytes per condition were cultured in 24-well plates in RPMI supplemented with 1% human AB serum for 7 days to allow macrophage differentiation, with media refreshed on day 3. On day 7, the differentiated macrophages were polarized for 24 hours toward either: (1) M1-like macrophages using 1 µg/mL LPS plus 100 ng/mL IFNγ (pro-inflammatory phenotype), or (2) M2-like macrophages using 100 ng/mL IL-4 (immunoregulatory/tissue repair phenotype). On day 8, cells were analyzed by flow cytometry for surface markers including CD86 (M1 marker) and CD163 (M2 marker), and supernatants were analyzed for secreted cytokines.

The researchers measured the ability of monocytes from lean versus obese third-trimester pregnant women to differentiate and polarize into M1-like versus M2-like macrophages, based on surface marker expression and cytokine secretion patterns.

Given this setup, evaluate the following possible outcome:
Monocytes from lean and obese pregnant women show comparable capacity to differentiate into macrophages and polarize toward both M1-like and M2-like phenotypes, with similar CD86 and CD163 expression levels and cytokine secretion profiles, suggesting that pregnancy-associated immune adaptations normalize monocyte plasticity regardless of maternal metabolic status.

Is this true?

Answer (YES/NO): NO